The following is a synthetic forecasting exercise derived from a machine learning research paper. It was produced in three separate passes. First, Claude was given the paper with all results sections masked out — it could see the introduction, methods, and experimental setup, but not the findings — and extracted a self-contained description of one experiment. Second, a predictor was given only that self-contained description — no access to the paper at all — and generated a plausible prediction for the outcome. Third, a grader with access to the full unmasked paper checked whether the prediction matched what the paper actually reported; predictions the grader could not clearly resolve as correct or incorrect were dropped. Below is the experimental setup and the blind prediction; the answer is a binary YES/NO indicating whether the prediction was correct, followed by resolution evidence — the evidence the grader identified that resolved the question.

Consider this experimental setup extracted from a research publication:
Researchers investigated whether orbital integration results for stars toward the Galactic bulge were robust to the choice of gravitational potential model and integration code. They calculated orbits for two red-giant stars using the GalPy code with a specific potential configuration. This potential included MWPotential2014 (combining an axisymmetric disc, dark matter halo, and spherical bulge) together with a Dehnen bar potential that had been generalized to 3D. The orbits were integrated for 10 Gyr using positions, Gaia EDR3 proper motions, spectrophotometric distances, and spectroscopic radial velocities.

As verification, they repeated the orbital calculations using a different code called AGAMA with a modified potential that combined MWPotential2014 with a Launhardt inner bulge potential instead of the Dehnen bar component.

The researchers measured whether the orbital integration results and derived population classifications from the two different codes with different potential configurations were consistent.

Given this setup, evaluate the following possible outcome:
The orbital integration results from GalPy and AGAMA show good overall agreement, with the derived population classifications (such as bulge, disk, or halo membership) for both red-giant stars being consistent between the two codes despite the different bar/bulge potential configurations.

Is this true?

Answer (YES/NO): YES